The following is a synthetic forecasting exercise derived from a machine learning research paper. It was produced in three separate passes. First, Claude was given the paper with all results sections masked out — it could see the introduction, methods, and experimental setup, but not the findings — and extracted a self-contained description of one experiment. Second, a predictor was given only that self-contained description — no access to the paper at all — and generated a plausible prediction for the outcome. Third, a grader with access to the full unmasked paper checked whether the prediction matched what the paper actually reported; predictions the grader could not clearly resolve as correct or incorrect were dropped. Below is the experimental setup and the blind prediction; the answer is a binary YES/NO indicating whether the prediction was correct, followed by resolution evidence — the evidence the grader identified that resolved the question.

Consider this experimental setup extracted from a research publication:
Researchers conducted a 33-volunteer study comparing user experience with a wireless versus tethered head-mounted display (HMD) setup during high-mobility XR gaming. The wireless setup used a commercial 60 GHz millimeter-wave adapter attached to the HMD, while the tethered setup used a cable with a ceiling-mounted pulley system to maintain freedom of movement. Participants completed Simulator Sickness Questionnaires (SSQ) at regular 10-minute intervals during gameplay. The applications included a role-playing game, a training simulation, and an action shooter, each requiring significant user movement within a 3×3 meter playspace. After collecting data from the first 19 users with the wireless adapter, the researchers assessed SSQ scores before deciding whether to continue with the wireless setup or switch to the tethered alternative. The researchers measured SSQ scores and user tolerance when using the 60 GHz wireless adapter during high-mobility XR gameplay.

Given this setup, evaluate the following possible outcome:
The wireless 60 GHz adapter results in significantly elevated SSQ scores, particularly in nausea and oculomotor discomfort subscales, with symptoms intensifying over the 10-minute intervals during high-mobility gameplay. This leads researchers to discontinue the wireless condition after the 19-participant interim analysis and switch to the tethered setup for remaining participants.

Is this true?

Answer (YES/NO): NO